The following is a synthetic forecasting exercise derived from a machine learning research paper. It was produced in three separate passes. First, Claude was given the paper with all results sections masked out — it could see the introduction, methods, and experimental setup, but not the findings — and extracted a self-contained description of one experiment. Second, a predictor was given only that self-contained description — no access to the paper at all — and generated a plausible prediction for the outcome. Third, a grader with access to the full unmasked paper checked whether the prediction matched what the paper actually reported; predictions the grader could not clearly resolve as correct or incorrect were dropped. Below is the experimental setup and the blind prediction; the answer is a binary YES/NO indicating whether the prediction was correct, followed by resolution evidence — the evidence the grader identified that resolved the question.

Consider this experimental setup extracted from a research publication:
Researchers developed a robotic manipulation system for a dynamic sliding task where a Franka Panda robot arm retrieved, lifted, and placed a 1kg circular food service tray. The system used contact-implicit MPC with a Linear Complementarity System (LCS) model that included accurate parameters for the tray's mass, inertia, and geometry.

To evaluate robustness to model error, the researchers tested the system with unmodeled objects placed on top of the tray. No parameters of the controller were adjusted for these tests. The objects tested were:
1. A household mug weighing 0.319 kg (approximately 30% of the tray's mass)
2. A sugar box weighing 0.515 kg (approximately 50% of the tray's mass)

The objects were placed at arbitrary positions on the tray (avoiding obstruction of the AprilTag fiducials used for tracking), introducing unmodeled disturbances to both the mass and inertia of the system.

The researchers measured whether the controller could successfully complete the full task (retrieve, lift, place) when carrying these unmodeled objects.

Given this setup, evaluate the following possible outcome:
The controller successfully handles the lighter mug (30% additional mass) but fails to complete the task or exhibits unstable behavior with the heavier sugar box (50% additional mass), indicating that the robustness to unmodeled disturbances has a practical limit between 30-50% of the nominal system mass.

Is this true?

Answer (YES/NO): NO